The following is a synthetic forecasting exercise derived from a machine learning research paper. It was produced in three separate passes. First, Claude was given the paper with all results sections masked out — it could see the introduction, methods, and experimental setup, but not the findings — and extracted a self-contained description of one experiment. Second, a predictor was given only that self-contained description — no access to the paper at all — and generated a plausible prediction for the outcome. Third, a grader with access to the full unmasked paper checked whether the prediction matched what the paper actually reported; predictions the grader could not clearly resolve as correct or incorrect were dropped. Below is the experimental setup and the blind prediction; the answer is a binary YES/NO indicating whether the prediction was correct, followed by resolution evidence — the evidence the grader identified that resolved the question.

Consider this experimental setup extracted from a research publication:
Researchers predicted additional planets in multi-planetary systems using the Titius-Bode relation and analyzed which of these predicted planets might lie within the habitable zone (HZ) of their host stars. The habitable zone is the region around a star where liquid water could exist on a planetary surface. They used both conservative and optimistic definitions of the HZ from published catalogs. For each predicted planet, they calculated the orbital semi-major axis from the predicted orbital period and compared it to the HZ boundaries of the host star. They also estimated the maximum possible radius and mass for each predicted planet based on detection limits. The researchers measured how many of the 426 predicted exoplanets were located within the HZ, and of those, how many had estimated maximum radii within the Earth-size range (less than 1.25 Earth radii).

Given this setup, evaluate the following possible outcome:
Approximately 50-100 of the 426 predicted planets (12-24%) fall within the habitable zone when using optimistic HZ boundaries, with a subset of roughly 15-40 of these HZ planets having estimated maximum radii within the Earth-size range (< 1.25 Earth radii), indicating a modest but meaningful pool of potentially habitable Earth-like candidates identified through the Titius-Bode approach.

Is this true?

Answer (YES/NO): NO